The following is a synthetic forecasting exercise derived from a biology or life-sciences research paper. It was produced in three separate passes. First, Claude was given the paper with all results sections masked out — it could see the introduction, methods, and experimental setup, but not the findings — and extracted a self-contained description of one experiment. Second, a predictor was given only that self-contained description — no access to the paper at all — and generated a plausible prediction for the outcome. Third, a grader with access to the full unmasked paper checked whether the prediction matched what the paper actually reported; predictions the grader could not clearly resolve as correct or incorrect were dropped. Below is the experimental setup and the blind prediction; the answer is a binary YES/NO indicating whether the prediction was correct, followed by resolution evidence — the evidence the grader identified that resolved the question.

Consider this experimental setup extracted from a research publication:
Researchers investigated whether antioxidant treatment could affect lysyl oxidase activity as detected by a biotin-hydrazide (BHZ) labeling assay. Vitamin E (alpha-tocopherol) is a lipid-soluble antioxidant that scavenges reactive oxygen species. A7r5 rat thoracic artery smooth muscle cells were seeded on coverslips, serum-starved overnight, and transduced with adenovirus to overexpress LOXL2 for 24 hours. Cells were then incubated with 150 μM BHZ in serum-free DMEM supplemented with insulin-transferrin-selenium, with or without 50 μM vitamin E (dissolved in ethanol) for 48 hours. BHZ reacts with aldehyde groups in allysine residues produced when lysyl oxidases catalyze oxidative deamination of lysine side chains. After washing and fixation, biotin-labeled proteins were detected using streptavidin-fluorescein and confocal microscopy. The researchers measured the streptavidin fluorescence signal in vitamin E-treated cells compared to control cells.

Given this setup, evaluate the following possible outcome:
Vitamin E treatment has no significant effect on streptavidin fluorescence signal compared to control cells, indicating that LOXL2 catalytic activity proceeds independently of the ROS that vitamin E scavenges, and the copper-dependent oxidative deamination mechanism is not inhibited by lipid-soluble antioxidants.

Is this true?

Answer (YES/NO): YES